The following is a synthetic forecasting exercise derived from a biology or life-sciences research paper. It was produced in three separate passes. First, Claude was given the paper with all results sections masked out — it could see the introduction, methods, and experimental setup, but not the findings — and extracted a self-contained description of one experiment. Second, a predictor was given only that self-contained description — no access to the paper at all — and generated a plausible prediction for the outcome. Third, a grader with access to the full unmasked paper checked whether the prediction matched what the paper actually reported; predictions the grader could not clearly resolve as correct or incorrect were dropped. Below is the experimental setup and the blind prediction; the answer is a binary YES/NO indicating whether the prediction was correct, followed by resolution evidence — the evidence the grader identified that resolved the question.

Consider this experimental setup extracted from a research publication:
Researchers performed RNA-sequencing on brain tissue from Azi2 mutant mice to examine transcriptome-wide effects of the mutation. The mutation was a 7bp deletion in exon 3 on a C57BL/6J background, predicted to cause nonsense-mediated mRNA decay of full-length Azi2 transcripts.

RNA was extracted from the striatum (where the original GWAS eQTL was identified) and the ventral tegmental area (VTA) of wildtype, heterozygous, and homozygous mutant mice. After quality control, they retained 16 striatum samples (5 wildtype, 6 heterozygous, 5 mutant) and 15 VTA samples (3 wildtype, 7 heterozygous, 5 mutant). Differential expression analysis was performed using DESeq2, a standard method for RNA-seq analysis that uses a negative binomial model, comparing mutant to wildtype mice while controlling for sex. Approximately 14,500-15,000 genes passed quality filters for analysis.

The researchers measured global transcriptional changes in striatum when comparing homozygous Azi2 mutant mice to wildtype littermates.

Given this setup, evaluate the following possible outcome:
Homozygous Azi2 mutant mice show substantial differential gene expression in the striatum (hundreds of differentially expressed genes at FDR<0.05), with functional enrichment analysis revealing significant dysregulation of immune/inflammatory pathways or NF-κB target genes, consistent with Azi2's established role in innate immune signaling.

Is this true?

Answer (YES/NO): NO